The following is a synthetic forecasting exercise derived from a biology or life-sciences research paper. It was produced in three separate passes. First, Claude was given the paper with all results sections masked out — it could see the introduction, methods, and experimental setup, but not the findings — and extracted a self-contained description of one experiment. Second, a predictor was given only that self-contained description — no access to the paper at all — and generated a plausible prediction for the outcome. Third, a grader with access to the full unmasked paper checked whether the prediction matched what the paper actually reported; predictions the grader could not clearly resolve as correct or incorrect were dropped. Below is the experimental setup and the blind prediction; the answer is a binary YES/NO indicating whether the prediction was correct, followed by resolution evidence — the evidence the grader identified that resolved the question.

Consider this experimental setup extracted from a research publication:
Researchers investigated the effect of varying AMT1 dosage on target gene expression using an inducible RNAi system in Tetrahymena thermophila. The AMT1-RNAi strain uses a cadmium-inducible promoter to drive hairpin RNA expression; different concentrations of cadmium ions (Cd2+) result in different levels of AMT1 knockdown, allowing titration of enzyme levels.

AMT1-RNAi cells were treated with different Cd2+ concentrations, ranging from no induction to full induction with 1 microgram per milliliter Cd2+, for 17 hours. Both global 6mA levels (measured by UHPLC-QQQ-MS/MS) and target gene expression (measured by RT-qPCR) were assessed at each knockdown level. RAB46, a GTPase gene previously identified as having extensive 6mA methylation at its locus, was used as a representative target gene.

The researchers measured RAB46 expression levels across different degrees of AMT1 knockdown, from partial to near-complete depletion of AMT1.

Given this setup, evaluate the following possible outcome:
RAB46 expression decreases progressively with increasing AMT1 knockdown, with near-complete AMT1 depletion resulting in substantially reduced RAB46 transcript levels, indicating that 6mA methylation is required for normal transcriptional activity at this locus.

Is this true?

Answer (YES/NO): YES